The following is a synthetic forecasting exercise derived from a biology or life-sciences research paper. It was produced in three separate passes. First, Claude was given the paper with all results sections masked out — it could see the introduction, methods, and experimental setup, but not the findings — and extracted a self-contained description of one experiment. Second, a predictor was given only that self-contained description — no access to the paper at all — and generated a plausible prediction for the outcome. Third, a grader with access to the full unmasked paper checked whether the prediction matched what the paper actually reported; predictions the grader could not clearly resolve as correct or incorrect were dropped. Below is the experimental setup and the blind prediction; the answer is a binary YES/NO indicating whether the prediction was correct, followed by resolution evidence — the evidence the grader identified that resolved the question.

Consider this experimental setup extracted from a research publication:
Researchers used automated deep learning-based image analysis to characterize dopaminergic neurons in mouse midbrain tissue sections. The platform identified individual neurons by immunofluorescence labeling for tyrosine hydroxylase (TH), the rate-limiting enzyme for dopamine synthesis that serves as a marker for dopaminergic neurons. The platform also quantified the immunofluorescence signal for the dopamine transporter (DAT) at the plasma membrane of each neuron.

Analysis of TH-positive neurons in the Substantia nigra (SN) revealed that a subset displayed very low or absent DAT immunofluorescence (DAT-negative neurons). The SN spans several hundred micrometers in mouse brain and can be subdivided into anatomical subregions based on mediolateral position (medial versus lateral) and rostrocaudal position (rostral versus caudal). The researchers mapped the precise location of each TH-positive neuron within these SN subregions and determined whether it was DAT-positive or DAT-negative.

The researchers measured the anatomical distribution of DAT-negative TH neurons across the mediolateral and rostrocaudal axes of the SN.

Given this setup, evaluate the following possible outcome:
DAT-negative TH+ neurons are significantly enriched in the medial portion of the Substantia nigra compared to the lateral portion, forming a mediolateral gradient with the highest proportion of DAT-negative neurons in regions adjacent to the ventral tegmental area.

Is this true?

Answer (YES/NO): NO